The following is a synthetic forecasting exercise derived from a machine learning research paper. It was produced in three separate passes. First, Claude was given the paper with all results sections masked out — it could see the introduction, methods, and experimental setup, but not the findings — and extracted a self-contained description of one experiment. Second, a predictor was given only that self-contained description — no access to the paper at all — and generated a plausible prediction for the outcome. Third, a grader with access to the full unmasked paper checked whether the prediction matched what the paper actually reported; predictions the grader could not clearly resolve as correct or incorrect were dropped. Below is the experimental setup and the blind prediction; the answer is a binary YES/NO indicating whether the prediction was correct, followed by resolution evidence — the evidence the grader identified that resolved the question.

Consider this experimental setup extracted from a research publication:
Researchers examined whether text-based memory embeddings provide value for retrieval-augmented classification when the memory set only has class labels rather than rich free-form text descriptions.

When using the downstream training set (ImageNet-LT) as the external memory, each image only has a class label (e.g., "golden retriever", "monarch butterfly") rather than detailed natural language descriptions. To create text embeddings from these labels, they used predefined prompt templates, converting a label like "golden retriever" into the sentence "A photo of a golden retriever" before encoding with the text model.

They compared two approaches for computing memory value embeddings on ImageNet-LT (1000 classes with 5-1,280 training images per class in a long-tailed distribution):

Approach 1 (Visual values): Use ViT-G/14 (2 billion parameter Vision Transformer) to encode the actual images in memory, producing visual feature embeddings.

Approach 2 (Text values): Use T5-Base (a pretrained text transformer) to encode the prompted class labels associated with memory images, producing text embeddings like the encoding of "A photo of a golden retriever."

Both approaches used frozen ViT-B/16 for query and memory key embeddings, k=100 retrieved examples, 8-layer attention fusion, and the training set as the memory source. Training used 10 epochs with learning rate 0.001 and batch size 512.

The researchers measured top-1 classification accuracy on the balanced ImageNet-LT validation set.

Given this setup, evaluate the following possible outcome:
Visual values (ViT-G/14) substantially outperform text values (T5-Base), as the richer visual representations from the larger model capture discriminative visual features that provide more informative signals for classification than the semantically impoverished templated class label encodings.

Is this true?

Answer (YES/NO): NO